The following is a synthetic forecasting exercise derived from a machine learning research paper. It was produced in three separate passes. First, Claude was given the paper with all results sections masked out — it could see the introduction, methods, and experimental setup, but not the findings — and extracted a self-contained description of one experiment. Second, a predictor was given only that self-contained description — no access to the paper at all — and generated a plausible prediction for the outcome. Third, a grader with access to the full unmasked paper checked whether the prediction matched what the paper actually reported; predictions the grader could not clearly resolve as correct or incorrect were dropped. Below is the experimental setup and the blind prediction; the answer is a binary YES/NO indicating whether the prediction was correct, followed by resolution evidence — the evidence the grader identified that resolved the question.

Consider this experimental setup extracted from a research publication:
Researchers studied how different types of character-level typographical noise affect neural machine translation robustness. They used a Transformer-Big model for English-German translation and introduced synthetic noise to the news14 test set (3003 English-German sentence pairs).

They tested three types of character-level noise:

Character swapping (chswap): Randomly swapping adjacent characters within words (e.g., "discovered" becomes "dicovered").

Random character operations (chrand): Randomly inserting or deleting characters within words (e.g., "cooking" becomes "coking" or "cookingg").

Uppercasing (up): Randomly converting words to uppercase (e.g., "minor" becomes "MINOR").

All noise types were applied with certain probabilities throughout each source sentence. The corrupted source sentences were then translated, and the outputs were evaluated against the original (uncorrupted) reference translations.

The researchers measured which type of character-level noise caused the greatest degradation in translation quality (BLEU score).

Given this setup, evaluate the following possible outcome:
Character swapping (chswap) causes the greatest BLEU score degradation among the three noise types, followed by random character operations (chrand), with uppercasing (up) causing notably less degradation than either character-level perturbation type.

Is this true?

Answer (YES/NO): NO